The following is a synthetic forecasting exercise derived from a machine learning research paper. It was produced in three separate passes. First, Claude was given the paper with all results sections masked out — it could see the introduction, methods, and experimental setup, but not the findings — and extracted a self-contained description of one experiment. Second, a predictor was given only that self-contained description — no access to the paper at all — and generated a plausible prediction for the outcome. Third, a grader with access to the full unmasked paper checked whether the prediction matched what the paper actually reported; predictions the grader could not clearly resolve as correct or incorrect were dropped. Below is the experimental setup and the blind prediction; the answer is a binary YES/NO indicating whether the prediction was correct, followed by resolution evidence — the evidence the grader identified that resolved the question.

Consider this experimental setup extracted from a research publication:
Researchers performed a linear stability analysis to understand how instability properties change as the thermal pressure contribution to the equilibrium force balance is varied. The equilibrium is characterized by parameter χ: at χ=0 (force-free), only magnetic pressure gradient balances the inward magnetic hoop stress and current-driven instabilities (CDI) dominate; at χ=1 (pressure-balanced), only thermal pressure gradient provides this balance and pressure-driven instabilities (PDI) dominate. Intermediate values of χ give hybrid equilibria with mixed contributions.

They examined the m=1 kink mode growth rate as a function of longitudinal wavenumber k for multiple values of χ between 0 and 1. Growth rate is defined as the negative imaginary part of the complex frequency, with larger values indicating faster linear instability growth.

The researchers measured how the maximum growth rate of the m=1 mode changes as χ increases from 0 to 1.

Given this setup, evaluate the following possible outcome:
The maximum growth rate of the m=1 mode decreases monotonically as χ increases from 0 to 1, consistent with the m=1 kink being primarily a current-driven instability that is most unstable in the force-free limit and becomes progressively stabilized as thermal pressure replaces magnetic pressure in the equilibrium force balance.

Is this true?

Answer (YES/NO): NO